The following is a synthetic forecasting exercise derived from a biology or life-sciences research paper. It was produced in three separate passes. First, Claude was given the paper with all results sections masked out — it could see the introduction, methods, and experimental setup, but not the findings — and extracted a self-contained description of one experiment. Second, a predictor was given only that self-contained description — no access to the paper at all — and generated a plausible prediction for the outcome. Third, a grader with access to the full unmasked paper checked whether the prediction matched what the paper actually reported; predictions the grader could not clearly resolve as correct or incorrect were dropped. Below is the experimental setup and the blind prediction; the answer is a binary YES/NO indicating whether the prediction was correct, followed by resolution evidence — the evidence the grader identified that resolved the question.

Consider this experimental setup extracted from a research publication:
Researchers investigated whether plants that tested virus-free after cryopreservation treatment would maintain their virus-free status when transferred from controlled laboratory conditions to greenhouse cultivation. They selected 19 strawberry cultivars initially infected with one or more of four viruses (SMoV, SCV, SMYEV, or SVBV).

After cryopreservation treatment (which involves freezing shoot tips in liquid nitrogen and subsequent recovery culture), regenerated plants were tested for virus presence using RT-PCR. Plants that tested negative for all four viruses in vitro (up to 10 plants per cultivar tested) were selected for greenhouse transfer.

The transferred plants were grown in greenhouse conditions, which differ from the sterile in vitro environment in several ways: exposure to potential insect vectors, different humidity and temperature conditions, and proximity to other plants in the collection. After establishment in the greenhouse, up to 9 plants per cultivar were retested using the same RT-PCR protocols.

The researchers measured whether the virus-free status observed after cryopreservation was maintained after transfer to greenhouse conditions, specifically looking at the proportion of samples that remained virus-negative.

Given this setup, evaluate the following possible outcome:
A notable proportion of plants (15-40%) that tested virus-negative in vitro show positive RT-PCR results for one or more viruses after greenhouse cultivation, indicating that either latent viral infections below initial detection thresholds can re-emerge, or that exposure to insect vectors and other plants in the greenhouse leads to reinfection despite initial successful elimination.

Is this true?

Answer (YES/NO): NO